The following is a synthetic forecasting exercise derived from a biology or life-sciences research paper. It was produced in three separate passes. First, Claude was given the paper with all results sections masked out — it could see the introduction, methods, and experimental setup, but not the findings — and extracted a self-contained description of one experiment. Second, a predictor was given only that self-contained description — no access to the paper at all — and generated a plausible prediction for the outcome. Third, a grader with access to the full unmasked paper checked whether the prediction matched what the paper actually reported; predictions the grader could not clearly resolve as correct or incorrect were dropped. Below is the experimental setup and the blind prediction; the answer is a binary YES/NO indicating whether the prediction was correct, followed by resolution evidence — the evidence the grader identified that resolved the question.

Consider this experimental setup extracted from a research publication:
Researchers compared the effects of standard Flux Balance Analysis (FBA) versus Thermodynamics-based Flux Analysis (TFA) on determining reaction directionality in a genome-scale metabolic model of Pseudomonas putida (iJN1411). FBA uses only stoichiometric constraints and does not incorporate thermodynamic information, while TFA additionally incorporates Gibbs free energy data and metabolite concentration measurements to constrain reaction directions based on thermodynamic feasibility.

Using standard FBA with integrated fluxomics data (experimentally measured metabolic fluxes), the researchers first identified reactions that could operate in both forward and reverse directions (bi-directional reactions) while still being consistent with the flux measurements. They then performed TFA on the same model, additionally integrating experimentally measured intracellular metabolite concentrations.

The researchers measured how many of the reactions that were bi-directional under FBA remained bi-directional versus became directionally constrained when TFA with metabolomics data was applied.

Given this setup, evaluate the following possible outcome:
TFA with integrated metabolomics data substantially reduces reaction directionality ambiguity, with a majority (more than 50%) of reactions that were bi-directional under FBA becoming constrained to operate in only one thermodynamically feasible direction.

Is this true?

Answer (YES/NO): NO